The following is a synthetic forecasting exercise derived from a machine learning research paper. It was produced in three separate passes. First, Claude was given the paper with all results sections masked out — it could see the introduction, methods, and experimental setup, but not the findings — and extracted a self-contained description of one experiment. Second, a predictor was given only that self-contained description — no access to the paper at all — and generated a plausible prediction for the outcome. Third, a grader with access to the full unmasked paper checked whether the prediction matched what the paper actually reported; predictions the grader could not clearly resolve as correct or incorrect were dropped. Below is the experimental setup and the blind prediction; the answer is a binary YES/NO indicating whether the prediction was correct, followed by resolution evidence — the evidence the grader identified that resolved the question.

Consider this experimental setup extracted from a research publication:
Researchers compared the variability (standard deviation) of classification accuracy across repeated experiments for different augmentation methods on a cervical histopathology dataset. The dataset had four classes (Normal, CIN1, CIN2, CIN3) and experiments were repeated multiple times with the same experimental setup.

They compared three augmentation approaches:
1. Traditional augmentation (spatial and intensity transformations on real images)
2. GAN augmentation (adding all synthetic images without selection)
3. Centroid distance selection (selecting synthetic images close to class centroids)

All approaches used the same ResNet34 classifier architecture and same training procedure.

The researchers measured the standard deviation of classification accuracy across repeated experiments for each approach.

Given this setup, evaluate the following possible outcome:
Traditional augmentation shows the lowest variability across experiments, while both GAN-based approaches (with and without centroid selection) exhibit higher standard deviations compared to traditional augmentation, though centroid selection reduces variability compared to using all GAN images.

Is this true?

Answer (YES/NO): NO